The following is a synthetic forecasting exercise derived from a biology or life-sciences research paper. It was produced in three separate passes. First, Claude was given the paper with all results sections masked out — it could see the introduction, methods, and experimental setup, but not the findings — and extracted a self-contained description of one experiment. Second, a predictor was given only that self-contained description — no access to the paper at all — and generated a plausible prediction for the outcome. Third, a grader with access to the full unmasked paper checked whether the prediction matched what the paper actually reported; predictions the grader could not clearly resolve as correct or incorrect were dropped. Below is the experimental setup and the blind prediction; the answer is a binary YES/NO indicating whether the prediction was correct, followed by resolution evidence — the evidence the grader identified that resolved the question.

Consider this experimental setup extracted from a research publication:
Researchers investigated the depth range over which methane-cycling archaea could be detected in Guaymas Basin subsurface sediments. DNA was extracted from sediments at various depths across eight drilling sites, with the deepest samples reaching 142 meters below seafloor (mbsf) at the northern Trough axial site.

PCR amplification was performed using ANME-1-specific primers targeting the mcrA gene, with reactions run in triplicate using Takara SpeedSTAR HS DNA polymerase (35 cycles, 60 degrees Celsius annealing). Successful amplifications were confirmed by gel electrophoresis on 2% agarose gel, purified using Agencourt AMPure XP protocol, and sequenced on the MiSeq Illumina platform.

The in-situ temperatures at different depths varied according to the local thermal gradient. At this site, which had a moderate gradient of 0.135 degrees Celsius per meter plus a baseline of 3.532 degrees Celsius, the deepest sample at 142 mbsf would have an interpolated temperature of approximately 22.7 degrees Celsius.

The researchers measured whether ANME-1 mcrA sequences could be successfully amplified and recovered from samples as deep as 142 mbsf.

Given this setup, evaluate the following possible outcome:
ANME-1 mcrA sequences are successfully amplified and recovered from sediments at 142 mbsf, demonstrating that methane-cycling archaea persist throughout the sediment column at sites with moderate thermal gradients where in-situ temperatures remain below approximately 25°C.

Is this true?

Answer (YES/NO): YES